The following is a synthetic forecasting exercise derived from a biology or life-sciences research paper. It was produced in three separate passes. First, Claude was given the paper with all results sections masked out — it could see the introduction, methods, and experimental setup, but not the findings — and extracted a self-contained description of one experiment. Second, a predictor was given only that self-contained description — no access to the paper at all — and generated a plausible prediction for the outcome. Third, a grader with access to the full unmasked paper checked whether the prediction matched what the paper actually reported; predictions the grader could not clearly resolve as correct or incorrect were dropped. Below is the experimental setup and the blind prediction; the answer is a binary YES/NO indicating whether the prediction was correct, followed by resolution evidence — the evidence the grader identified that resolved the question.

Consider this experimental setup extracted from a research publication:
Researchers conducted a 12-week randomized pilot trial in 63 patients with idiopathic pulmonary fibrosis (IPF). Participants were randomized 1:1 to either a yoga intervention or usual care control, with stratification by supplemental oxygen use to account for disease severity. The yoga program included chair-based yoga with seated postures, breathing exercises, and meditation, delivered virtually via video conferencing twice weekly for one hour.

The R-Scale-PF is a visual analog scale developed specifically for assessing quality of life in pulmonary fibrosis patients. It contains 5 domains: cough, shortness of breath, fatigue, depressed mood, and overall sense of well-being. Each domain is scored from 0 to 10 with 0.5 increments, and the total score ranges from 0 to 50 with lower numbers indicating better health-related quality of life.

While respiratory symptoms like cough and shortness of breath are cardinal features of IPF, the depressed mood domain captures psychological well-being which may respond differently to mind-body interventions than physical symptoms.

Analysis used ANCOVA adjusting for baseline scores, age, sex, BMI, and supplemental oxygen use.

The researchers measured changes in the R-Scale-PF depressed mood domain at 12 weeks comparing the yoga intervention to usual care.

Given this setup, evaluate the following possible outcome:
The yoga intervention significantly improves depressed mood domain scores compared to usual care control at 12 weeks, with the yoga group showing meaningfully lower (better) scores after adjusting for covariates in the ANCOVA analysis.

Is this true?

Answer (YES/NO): NO